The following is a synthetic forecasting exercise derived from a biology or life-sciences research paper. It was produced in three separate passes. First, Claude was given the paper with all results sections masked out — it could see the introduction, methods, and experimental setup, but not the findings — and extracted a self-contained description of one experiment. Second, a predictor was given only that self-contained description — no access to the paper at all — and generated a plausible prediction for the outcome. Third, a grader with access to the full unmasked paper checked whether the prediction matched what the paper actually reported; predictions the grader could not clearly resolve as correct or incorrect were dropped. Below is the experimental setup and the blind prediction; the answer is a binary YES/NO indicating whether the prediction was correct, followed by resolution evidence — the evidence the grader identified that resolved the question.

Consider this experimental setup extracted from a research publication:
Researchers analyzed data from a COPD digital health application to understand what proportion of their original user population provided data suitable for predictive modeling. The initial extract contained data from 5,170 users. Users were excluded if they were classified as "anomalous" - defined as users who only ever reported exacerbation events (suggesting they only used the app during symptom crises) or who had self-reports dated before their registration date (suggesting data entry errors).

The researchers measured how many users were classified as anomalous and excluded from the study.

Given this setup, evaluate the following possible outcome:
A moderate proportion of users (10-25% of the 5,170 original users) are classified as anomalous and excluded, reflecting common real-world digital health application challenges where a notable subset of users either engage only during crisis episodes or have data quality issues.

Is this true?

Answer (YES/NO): NO